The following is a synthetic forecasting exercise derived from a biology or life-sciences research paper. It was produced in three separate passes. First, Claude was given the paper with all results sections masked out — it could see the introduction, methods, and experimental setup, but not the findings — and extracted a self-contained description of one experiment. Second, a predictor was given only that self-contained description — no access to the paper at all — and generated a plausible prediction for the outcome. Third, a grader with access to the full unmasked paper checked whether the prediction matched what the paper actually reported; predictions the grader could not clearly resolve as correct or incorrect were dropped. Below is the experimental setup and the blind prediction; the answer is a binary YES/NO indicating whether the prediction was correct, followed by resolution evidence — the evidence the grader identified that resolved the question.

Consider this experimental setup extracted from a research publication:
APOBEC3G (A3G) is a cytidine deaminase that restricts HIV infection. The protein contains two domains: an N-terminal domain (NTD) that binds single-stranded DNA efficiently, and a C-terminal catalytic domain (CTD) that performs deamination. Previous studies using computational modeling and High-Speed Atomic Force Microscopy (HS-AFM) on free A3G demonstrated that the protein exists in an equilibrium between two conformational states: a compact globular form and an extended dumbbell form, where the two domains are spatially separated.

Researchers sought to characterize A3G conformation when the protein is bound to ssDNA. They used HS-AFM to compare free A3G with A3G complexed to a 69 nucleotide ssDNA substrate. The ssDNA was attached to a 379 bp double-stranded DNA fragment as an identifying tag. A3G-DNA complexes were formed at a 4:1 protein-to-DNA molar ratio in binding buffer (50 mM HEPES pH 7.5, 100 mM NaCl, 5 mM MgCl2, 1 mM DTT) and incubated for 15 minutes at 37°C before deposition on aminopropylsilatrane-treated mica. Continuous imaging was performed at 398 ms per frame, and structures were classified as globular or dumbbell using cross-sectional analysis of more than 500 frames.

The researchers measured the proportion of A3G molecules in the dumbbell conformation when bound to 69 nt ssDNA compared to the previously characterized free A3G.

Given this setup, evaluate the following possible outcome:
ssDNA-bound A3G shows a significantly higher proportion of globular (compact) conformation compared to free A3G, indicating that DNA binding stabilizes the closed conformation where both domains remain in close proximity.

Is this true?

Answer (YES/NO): NO